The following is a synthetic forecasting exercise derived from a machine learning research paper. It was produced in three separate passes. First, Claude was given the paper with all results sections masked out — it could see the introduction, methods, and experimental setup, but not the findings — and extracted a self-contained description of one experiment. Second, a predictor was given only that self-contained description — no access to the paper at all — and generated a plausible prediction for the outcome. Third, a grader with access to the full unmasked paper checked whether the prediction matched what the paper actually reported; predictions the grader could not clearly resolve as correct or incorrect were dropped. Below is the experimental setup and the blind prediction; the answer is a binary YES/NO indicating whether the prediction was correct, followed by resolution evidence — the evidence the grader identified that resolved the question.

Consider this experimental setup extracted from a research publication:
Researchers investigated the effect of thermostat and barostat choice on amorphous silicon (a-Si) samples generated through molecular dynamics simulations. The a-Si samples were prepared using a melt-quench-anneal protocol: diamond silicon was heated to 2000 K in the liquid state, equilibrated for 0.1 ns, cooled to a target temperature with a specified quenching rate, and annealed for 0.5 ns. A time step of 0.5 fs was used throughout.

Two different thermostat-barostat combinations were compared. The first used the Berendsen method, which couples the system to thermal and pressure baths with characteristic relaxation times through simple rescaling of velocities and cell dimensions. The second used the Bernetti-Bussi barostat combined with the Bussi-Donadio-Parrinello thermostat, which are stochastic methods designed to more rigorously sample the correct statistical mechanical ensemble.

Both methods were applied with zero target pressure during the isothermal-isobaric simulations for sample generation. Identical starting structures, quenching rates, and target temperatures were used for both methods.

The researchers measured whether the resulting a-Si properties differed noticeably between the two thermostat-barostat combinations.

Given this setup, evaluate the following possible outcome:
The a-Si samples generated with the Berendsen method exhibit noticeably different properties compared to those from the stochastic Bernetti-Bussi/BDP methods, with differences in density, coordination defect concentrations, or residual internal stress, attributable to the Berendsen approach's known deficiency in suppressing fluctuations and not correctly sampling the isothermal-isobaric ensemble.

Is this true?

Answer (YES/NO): NO